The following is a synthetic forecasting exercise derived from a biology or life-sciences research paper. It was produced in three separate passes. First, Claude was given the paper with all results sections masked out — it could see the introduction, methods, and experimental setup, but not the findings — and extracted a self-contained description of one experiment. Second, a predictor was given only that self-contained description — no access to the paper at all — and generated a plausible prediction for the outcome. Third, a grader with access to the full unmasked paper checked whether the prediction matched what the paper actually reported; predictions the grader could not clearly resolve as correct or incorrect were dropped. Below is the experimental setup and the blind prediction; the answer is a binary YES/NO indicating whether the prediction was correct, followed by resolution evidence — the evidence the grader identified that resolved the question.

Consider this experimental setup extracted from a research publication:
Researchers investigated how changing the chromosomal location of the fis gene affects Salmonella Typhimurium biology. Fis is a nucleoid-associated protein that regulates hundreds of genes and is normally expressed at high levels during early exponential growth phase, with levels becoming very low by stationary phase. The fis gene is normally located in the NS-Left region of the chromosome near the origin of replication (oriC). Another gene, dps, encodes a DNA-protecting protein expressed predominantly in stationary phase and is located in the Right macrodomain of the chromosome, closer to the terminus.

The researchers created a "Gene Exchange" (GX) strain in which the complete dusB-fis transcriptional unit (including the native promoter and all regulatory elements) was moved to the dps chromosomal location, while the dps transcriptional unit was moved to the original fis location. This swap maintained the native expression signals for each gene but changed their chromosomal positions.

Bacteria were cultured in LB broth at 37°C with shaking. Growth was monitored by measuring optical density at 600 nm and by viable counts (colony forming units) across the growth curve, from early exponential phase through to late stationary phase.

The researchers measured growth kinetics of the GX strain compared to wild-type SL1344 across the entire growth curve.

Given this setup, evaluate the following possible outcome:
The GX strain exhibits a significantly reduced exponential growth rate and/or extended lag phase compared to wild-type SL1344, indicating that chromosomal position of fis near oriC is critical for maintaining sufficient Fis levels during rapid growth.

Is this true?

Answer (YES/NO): NO